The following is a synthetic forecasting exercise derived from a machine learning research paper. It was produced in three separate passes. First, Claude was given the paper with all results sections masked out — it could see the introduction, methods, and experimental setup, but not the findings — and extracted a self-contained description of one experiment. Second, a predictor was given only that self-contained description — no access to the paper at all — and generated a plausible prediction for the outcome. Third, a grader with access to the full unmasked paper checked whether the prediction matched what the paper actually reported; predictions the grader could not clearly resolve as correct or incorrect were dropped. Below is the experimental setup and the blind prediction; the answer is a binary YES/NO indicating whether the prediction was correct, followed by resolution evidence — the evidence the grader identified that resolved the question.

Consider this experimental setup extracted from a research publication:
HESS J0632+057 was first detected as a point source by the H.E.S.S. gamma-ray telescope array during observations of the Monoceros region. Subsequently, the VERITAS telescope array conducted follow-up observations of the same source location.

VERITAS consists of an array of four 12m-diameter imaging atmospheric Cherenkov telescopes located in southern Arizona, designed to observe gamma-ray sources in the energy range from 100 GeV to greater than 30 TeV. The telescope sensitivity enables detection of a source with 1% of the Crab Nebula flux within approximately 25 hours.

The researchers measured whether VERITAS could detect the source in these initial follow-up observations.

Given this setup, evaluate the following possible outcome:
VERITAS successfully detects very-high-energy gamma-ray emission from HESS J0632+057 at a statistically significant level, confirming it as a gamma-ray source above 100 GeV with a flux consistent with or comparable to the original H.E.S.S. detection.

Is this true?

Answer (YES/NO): NO